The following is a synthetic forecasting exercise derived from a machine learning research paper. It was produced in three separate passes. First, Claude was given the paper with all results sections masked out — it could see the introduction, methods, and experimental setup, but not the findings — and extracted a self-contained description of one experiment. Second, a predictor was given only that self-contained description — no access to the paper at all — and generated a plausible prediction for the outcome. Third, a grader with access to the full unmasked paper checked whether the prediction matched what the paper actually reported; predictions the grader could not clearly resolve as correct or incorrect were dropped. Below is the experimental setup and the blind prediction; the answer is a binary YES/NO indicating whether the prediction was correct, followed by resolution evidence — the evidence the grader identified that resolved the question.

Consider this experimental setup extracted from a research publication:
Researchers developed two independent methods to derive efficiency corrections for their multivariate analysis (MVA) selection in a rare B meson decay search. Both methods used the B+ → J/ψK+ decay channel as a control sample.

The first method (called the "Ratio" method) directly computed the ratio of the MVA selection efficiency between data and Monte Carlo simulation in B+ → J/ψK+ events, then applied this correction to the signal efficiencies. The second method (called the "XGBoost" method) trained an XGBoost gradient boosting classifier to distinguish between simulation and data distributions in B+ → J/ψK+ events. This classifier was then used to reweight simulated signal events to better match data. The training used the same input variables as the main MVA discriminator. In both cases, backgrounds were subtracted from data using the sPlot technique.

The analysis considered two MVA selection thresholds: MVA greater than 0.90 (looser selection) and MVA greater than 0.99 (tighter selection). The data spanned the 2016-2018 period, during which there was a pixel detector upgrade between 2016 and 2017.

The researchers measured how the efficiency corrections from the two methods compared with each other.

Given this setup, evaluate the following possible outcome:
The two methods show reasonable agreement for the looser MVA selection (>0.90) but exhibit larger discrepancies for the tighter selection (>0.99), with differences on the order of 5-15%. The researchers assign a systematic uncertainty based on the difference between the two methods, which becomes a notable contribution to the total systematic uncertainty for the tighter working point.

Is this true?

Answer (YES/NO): NO